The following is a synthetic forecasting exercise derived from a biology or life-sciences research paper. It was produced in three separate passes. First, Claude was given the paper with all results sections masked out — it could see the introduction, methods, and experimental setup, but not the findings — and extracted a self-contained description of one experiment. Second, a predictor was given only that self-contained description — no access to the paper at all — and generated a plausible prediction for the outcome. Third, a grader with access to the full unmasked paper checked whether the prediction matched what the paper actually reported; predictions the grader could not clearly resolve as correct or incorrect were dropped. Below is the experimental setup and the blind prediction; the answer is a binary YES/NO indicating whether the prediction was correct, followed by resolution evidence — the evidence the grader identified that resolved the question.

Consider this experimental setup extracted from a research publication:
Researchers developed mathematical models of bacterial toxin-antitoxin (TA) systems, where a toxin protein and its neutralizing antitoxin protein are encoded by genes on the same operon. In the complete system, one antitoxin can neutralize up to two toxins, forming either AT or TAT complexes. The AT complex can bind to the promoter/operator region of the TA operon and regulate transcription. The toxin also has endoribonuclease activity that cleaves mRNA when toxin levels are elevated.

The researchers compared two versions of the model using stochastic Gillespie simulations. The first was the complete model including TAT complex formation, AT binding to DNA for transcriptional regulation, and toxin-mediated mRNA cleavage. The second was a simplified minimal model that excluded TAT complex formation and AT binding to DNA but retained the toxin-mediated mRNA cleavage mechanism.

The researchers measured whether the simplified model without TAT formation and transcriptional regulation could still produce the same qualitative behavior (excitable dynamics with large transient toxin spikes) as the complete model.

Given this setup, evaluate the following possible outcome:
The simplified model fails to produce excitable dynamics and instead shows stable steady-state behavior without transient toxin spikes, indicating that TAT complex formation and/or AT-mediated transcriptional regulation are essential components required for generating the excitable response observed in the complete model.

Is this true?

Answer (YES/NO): NO